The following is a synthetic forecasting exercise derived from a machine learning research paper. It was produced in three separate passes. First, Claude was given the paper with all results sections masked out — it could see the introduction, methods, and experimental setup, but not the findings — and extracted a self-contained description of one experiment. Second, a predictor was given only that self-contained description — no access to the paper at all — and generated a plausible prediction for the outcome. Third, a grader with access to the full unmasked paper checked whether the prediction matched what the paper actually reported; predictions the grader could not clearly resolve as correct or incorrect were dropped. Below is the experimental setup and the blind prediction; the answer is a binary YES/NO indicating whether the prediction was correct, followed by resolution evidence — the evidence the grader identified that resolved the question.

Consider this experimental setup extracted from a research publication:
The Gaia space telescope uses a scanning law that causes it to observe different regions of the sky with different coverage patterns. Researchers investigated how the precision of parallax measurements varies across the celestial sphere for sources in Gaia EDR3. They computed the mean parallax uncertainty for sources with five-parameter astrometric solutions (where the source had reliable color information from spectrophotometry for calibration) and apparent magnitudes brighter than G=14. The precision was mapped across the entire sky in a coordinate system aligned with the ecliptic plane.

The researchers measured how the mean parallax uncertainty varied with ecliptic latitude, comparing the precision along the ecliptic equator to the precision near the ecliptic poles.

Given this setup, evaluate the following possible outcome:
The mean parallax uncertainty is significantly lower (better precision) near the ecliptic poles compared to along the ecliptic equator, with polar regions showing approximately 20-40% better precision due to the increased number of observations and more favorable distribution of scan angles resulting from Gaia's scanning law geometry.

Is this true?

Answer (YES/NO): YES